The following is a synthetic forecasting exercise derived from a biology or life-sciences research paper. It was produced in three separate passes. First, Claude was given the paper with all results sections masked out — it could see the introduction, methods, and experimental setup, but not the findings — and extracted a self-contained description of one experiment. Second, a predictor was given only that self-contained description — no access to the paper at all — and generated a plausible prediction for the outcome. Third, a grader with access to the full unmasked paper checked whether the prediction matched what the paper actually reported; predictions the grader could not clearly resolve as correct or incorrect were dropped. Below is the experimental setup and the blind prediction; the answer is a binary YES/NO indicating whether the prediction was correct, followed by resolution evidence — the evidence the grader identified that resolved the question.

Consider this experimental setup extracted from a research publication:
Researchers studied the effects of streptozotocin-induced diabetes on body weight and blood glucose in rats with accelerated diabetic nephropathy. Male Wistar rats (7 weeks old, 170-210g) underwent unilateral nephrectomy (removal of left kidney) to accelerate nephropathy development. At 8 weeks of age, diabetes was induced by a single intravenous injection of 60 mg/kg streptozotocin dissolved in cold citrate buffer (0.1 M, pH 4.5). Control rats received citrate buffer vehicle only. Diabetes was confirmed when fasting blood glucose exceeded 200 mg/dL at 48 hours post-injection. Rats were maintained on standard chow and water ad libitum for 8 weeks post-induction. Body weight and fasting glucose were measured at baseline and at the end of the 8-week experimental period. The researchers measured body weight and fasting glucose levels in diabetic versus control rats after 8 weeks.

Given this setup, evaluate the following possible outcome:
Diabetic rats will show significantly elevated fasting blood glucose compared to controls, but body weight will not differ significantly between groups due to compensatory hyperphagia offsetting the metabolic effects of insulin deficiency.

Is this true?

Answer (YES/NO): NO